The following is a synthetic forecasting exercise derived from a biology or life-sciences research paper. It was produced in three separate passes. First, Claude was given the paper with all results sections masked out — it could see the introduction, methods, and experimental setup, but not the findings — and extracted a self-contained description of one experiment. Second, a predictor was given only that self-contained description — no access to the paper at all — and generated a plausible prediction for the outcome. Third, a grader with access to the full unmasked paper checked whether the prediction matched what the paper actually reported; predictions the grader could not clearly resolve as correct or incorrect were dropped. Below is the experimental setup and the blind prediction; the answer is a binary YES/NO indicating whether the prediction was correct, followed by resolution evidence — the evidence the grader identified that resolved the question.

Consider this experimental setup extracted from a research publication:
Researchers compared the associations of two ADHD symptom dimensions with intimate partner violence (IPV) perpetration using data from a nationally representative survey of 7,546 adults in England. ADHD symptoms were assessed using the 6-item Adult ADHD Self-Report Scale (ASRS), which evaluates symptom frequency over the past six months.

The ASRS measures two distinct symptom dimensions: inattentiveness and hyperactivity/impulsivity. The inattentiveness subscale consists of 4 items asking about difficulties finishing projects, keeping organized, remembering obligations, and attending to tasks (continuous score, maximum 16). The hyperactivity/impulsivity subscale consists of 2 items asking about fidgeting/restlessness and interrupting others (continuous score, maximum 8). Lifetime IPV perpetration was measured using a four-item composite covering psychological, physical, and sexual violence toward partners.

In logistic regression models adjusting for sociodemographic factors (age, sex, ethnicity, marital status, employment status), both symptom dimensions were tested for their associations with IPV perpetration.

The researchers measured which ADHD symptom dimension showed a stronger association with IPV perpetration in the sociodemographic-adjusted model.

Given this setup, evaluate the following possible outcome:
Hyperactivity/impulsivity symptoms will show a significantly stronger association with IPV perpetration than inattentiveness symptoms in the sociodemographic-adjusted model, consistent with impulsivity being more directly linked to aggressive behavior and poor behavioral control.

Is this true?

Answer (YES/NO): NO